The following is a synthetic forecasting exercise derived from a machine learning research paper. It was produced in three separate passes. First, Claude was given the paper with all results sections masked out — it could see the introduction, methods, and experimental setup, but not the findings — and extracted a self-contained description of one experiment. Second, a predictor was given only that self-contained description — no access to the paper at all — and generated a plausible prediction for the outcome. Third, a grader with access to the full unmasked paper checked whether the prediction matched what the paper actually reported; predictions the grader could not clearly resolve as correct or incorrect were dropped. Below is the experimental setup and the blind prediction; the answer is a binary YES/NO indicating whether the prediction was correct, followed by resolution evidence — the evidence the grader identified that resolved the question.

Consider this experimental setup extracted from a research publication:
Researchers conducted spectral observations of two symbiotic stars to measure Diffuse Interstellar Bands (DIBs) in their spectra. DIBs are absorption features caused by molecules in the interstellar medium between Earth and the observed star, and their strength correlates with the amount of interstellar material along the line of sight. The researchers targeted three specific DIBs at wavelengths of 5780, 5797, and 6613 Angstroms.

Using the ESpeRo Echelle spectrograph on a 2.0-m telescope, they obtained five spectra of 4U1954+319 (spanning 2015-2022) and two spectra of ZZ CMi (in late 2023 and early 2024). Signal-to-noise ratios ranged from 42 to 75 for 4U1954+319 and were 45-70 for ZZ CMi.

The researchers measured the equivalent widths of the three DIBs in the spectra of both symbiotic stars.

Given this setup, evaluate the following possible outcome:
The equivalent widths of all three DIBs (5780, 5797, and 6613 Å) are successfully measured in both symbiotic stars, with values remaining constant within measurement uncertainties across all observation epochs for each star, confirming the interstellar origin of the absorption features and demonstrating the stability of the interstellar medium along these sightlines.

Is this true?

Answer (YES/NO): NO